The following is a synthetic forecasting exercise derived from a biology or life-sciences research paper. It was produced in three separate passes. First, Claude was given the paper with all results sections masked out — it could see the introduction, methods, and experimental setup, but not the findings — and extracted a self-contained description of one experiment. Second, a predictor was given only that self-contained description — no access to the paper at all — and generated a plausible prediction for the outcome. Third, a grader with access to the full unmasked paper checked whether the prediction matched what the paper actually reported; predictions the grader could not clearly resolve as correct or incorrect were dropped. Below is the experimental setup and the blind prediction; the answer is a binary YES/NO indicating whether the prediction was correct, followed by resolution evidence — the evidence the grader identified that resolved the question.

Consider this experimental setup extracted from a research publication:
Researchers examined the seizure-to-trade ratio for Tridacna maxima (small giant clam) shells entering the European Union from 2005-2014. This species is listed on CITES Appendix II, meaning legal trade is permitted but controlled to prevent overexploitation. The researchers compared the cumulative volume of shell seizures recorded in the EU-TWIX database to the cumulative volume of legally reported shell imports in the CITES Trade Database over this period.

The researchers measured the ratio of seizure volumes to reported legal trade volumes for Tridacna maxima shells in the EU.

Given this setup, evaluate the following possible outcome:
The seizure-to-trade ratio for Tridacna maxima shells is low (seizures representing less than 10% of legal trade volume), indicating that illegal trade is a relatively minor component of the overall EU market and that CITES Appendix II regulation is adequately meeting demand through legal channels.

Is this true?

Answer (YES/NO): NO